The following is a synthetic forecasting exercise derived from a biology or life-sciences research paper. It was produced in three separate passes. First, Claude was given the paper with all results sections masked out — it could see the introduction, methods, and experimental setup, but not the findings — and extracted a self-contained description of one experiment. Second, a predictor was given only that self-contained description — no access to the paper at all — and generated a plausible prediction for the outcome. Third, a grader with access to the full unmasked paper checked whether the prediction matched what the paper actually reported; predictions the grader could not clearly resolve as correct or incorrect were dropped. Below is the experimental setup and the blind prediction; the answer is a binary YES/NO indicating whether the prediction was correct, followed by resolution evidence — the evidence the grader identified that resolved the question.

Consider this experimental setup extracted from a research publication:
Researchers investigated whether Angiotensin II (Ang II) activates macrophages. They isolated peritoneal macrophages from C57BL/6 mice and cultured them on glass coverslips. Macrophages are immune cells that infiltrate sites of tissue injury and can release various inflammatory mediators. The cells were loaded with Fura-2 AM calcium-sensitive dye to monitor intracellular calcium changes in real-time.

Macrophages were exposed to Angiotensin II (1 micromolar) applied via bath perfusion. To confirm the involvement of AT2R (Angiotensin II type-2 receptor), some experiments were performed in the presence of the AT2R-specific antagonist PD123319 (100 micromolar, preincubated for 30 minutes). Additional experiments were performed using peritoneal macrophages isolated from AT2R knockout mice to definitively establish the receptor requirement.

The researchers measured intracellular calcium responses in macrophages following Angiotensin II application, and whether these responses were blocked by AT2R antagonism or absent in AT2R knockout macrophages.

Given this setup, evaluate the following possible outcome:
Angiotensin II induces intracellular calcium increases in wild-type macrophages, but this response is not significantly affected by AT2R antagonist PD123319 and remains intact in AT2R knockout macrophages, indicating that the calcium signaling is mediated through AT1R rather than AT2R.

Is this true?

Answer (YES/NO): NO